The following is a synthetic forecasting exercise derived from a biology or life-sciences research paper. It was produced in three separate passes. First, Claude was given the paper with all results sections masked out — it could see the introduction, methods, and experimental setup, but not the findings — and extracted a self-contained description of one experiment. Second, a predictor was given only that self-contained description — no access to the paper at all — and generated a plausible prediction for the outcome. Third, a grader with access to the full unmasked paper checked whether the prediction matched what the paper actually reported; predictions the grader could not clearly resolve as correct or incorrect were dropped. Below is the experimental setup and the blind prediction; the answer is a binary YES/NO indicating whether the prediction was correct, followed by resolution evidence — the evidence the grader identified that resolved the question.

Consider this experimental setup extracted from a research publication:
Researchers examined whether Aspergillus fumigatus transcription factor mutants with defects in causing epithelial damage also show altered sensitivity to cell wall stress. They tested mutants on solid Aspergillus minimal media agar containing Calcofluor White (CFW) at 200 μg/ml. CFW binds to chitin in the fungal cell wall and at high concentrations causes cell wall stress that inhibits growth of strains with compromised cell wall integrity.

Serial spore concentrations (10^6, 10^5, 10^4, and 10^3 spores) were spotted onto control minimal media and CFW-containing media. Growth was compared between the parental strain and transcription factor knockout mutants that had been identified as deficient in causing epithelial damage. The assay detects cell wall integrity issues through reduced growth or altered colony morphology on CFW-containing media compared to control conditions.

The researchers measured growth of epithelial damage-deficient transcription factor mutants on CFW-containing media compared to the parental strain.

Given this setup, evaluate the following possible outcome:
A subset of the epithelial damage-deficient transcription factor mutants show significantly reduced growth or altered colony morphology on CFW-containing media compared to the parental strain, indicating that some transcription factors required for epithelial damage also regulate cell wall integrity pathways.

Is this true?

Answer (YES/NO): YES